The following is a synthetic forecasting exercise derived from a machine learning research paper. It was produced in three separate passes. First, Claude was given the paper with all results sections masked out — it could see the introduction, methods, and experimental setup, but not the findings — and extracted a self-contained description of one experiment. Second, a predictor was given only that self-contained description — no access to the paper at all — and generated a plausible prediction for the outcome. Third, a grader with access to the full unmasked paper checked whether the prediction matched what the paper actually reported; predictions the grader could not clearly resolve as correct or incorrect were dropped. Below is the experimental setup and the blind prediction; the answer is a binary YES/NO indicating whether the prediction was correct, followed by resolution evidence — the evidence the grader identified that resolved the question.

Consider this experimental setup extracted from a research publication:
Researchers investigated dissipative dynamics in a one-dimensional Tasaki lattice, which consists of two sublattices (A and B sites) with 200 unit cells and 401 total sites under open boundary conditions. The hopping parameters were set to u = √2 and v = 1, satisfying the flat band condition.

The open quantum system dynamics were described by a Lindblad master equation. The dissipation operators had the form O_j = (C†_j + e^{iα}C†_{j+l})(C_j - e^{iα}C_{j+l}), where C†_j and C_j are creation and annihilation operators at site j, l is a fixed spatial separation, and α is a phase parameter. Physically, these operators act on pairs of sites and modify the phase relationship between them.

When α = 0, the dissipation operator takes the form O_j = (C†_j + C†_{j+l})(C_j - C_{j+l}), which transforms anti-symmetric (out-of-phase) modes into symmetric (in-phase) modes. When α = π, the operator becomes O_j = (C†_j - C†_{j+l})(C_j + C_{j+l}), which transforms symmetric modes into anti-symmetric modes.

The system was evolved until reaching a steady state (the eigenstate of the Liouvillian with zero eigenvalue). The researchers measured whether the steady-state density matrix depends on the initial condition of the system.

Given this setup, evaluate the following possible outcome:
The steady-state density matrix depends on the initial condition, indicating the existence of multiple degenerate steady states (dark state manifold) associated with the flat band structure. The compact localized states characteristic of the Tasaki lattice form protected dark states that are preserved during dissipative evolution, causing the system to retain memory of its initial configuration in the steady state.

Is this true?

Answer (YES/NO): NO